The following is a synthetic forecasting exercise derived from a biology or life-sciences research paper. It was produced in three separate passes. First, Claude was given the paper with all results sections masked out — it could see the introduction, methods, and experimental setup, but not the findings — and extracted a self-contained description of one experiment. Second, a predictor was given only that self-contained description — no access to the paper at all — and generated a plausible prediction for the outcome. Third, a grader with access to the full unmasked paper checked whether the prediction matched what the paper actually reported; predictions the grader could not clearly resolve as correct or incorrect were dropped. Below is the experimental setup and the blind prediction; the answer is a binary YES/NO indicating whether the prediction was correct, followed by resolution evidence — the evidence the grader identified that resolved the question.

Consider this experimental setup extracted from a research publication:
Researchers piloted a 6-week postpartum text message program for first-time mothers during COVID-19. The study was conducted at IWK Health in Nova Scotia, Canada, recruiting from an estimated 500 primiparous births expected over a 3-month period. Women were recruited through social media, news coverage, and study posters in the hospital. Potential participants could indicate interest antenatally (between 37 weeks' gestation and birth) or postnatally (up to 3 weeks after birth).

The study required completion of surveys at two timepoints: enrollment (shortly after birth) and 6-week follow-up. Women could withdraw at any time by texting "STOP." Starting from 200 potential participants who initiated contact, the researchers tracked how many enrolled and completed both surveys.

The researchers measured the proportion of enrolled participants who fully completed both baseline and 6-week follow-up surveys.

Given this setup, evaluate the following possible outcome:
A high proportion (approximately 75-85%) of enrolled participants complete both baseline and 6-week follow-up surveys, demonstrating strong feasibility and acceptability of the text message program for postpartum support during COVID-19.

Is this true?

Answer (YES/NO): YES